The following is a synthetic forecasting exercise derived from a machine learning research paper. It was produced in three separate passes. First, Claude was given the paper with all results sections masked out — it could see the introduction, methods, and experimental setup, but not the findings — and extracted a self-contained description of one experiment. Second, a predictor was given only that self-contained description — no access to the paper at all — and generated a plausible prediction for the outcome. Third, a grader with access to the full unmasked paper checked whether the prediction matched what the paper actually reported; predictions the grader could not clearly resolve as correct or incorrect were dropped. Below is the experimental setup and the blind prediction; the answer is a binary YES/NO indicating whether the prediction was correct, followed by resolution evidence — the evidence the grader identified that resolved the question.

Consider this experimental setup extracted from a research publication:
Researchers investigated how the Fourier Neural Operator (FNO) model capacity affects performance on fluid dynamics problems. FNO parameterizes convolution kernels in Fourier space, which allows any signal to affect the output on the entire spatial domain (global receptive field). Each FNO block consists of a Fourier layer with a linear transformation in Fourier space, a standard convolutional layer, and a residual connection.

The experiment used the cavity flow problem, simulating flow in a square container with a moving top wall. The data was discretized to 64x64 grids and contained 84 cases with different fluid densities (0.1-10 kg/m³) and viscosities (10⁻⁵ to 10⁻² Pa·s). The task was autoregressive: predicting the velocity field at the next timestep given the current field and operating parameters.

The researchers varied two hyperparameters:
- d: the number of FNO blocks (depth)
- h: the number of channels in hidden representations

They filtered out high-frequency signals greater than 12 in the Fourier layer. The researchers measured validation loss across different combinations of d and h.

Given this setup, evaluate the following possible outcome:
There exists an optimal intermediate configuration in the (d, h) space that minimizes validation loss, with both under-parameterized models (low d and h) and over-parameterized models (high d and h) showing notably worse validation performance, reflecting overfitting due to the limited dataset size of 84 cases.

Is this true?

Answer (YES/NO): NO